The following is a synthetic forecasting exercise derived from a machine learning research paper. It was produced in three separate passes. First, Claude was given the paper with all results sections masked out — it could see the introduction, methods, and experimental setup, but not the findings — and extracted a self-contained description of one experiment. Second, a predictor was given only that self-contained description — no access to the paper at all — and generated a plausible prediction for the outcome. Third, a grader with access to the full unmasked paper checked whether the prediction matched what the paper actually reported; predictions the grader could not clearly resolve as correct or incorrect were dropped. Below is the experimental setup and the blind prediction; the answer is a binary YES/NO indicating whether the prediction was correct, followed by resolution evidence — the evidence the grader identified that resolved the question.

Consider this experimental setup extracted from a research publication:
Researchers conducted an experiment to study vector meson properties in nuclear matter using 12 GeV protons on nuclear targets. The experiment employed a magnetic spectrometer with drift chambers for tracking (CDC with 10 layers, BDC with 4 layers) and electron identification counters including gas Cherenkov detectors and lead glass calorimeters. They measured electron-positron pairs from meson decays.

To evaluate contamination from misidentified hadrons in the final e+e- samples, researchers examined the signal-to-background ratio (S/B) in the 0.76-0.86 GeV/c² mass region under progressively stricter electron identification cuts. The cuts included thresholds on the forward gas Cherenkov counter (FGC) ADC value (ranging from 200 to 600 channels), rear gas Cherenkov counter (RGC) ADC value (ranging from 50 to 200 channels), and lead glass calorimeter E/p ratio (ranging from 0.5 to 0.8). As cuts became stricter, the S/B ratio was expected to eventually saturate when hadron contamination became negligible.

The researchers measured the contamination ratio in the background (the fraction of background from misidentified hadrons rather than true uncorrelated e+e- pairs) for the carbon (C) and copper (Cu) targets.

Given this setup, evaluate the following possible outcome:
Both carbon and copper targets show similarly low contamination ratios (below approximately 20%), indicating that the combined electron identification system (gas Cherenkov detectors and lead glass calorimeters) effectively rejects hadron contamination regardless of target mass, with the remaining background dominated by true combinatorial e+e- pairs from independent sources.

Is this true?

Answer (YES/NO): NO